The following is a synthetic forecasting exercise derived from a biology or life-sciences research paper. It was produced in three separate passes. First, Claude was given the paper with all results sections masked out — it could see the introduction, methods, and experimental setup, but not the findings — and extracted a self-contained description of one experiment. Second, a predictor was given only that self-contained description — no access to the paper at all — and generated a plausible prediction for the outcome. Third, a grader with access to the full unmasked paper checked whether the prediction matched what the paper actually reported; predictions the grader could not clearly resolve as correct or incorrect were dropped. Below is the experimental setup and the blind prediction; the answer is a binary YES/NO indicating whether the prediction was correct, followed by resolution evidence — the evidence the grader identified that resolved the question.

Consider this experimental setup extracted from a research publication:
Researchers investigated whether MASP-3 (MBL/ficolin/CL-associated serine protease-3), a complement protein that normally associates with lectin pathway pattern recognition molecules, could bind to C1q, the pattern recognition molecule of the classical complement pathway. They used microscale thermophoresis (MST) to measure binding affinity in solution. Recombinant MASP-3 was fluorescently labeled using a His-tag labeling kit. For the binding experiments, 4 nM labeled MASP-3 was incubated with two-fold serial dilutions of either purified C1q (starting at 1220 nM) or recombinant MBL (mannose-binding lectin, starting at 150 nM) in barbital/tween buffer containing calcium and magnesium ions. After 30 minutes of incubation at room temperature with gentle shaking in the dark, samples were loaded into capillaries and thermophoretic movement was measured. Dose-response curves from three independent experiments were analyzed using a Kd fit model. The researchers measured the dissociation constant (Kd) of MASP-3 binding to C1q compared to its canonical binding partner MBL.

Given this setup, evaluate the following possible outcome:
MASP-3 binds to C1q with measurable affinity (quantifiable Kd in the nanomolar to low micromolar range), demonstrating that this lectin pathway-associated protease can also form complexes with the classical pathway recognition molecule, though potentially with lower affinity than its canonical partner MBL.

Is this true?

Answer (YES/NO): YES